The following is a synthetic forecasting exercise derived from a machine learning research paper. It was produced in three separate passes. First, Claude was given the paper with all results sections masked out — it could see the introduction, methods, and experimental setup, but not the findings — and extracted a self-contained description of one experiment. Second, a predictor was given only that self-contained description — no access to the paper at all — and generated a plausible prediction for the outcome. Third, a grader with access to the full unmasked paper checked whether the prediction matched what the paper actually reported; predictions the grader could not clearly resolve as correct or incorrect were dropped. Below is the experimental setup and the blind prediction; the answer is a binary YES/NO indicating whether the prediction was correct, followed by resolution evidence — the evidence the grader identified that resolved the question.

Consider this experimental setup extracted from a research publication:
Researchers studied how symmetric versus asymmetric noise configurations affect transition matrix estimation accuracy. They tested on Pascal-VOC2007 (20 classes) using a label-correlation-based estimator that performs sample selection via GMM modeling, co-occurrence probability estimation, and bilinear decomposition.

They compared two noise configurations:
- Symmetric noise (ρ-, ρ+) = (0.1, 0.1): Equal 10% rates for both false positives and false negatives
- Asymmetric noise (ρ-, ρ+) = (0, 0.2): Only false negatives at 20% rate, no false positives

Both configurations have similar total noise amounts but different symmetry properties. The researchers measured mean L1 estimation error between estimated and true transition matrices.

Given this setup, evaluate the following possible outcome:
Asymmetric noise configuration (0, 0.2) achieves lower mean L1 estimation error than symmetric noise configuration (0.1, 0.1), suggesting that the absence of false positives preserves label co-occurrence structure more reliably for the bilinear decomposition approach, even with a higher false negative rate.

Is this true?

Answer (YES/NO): YES